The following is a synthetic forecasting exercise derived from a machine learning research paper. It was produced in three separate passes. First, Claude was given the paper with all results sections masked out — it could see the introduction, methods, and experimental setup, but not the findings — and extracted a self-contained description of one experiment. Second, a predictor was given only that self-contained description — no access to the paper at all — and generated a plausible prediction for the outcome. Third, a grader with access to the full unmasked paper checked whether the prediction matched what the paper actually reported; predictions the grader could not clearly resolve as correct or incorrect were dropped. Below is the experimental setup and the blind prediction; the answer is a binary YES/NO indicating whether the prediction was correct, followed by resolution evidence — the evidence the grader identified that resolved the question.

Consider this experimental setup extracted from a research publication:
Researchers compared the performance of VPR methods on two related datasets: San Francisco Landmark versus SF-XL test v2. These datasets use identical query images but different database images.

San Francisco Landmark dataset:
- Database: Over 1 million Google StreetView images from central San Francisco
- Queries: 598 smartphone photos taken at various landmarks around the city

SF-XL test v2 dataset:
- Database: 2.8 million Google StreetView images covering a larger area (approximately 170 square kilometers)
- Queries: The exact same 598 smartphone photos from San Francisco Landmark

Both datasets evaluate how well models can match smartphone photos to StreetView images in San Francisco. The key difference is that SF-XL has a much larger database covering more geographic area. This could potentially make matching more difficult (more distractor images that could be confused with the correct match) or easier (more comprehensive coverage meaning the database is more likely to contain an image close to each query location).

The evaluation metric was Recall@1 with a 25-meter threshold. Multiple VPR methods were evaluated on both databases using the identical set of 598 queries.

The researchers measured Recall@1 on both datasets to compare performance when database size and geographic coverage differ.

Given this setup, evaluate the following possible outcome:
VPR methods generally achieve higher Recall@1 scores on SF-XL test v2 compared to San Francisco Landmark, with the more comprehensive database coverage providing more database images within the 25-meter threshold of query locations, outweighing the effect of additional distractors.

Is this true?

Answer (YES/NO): NO